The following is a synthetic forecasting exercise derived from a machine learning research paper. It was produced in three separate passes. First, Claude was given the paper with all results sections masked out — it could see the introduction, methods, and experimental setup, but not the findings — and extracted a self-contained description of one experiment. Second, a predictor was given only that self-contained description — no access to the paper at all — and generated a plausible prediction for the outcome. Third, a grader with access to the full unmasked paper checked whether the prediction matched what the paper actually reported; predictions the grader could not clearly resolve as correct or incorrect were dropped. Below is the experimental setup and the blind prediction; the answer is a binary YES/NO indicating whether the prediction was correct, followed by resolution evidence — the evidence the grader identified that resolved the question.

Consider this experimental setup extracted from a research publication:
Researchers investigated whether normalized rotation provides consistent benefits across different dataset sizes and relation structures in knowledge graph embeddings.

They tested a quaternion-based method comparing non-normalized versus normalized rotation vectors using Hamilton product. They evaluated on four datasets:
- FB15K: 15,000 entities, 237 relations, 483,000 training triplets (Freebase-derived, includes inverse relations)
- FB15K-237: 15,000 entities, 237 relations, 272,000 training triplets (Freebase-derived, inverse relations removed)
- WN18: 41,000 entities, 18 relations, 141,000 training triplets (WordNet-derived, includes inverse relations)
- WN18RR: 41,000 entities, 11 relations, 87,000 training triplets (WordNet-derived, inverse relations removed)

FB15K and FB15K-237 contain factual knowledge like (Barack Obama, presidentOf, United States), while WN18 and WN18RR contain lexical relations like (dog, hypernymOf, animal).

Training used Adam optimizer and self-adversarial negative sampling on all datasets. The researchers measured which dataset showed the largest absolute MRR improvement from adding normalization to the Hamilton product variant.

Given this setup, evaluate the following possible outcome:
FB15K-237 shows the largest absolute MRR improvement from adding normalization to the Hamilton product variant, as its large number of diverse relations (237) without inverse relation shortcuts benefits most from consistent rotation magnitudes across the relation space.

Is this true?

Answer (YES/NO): NO